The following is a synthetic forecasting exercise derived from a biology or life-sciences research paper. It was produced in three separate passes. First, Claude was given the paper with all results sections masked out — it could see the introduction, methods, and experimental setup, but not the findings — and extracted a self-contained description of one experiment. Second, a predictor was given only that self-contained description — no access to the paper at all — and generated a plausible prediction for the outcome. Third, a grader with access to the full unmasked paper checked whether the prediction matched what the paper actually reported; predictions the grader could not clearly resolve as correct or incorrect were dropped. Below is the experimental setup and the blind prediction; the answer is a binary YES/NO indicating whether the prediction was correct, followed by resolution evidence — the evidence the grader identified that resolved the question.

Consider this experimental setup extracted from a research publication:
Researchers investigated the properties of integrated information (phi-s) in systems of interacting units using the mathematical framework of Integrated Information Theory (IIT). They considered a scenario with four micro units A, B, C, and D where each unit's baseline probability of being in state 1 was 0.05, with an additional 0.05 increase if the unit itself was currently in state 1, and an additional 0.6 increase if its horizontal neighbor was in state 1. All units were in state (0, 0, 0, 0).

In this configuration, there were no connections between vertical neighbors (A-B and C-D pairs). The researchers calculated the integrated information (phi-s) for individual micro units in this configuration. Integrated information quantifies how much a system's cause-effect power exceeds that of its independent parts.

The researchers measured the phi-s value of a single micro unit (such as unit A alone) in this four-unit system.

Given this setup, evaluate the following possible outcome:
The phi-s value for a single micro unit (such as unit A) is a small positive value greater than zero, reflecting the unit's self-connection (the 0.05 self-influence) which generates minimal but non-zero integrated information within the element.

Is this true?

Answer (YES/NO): YES